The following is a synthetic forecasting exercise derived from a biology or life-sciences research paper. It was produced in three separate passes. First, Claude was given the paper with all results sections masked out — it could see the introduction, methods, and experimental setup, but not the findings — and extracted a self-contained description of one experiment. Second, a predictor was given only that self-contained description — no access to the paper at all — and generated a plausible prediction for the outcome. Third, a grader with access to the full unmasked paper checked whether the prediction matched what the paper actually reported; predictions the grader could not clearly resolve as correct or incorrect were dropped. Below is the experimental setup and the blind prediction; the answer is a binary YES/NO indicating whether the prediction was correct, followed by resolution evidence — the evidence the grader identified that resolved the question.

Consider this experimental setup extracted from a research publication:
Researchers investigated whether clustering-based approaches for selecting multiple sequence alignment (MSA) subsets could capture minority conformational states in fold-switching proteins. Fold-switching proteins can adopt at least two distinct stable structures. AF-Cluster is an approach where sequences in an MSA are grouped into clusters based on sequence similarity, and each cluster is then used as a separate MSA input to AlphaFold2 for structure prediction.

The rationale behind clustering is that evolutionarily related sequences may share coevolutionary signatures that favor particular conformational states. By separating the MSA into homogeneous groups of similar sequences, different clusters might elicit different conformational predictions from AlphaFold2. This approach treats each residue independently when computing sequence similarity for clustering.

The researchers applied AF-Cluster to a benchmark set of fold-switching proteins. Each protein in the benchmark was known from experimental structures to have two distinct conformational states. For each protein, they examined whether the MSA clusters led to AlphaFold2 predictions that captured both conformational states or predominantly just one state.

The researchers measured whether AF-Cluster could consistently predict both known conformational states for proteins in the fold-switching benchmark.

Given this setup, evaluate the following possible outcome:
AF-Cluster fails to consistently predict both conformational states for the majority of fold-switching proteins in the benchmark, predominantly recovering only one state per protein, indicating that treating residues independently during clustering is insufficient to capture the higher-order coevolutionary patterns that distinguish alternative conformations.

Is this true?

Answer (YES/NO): YES